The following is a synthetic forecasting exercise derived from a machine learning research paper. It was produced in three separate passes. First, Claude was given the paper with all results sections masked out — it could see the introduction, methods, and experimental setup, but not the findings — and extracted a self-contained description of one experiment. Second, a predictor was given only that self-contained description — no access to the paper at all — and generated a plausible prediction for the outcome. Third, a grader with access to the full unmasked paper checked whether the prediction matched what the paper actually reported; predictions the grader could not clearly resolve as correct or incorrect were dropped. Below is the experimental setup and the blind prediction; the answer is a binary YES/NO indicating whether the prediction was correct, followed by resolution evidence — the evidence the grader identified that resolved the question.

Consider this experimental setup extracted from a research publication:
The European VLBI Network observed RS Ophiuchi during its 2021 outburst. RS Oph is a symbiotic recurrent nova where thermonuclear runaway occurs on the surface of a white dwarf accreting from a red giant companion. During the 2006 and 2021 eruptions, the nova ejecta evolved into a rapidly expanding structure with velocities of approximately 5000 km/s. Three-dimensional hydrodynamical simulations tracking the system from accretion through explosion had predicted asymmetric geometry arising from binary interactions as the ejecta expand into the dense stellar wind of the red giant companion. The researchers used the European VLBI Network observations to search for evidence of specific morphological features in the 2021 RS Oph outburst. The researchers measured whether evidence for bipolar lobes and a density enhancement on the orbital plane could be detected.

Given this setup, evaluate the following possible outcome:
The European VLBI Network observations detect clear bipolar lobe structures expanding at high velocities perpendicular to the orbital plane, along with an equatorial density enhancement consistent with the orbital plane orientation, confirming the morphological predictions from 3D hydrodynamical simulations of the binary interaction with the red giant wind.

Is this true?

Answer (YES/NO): YES